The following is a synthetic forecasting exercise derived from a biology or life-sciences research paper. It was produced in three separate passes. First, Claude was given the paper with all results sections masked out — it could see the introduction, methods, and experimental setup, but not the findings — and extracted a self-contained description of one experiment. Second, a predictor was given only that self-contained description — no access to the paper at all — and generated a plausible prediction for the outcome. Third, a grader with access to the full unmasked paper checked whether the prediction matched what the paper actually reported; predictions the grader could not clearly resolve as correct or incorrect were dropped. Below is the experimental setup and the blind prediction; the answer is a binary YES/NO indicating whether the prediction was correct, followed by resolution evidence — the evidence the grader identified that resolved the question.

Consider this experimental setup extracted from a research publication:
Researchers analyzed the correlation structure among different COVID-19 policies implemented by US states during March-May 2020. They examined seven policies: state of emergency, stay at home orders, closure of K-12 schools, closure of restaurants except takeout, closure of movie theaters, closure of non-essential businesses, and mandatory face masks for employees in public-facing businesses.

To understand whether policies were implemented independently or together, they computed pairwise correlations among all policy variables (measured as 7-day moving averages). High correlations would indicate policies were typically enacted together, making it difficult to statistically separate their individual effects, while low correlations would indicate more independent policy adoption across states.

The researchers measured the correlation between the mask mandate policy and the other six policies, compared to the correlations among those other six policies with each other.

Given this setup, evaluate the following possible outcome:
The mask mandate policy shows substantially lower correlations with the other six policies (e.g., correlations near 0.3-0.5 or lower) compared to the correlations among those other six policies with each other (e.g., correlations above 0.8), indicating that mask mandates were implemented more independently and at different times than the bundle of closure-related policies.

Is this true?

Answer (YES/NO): YES